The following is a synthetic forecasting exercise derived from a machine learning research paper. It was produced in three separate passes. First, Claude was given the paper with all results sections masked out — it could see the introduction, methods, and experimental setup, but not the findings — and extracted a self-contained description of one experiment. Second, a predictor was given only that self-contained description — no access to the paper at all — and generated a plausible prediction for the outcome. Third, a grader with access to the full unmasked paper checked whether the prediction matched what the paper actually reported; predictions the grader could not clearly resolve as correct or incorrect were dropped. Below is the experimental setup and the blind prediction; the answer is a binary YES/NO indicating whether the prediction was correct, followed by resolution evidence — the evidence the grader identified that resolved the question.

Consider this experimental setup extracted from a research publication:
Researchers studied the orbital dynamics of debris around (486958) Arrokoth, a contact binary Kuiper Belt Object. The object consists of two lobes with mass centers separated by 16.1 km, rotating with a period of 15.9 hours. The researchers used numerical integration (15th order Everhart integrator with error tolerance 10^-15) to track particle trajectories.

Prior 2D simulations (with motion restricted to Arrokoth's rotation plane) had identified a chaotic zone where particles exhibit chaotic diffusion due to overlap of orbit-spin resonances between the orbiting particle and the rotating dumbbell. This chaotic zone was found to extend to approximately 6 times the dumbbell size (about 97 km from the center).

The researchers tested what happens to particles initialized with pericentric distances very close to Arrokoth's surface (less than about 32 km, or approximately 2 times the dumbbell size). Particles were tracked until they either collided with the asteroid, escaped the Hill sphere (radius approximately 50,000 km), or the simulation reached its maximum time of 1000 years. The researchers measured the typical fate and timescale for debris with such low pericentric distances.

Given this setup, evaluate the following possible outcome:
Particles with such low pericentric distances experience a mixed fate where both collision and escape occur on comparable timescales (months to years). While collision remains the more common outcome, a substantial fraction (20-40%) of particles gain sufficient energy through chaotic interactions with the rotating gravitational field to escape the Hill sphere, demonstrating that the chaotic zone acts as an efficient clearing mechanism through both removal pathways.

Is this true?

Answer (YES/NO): NO